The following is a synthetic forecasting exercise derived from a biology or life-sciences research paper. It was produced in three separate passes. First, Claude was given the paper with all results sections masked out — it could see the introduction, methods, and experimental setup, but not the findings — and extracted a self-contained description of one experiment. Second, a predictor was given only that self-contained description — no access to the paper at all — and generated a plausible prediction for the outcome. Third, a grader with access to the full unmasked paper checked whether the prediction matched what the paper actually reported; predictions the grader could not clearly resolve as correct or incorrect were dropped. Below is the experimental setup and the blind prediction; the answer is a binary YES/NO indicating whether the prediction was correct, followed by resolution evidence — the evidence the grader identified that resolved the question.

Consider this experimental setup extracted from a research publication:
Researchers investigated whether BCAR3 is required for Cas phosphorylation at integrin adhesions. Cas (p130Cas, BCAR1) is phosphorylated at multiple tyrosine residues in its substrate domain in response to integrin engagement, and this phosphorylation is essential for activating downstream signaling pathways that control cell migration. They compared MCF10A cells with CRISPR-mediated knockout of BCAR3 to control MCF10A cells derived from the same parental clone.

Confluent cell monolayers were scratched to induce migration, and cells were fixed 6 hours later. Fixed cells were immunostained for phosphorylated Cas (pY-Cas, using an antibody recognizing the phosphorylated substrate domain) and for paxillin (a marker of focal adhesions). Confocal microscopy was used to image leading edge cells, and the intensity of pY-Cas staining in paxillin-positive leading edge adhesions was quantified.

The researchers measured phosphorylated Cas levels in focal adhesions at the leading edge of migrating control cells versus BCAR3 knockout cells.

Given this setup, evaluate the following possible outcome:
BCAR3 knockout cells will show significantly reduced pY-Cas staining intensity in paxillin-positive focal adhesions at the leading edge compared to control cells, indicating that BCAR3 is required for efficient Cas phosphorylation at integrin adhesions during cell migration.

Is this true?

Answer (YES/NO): YES